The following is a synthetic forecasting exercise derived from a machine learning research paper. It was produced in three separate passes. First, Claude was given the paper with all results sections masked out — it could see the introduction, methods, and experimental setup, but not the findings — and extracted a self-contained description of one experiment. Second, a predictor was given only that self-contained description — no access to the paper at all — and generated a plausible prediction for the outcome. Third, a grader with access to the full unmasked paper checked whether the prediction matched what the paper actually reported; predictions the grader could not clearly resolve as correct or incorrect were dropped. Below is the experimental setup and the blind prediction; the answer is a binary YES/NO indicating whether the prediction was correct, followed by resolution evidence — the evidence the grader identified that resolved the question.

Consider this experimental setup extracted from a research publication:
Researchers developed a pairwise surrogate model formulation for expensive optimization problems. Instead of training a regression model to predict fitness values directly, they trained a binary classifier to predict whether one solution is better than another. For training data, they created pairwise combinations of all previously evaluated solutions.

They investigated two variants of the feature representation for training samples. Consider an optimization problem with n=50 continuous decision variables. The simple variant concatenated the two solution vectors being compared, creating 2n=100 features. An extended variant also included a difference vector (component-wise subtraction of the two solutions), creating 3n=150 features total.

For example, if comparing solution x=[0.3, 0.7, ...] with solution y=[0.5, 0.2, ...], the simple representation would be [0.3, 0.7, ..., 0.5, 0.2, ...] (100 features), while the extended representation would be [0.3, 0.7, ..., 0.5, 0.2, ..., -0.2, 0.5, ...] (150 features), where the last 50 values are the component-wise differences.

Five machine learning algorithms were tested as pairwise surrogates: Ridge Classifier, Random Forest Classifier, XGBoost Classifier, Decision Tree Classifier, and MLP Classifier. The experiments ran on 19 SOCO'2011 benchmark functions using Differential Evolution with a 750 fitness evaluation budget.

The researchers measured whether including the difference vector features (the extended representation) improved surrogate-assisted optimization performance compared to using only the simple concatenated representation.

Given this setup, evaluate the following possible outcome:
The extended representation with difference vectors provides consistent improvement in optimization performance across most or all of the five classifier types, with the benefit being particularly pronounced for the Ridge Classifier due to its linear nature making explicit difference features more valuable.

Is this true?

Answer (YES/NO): NO